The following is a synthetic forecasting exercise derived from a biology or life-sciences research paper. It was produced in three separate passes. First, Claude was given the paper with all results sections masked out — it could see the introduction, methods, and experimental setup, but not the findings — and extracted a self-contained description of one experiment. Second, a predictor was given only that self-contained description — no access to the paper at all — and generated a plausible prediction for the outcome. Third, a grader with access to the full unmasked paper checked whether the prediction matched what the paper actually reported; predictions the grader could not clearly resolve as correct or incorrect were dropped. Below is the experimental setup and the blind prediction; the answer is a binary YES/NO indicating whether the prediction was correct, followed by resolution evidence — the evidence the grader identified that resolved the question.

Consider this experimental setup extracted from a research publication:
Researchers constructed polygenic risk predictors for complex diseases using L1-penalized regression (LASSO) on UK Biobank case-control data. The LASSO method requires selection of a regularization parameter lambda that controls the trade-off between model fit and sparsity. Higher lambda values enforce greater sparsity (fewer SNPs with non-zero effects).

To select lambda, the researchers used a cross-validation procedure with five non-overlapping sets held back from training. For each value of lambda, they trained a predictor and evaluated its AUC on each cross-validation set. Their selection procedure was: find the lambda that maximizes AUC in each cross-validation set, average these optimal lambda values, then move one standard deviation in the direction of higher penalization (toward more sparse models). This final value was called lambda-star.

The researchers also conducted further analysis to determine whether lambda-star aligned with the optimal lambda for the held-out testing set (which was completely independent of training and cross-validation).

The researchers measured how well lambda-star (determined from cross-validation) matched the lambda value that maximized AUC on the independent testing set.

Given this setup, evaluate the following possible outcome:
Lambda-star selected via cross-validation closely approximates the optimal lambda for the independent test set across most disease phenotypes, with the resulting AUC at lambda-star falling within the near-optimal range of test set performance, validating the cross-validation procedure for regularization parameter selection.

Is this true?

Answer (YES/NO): YES